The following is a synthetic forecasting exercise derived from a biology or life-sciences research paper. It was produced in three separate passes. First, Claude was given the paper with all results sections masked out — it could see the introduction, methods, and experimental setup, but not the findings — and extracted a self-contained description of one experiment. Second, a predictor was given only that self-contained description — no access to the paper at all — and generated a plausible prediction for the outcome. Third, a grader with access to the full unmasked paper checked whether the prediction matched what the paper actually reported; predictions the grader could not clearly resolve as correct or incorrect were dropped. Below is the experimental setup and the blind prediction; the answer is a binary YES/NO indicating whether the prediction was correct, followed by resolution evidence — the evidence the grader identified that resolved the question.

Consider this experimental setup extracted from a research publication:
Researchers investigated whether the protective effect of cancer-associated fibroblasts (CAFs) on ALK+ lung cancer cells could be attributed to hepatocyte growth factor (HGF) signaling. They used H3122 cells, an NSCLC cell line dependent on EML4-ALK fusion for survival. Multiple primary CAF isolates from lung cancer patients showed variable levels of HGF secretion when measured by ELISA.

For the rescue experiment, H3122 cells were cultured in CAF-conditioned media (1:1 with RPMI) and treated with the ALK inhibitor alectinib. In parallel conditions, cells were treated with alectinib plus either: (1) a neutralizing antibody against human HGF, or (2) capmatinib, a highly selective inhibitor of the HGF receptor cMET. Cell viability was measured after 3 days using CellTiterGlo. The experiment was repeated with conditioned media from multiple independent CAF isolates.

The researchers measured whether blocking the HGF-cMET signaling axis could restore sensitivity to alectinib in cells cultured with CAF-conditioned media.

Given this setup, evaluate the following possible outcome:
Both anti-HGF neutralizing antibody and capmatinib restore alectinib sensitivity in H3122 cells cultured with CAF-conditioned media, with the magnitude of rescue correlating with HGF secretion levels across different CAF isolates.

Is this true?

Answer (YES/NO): NO